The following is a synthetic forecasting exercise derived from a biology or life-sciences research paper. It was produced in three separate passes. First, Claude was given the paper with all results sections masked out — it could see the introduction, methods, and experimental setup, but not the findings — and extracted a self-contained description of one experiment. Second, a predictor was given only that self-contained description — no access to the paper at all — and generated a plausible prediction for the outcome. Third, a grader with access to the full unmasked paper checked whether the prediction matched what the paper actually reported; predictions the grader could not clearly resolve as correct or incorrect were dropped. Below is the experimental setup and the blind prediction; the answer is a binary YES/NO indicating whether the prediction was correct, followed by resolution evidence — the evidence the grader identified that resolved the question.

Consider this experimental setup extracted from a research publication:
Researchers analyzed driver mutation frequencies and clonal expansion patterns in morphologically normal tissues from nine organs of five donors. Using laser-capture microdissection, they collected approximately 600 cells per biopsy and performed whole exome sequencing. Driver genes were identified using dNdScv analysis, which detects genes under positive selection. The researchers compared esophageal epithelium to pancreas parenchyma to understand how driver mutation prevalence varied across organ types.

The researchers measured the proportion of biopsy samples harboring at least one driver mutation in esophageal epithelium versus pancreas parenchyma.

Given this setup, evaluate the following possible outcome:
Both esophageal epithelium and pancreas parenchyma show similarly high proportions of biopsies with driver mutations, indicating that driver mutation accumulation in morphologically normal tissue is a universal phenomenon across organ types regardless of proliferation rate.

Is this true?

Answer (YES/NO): NO